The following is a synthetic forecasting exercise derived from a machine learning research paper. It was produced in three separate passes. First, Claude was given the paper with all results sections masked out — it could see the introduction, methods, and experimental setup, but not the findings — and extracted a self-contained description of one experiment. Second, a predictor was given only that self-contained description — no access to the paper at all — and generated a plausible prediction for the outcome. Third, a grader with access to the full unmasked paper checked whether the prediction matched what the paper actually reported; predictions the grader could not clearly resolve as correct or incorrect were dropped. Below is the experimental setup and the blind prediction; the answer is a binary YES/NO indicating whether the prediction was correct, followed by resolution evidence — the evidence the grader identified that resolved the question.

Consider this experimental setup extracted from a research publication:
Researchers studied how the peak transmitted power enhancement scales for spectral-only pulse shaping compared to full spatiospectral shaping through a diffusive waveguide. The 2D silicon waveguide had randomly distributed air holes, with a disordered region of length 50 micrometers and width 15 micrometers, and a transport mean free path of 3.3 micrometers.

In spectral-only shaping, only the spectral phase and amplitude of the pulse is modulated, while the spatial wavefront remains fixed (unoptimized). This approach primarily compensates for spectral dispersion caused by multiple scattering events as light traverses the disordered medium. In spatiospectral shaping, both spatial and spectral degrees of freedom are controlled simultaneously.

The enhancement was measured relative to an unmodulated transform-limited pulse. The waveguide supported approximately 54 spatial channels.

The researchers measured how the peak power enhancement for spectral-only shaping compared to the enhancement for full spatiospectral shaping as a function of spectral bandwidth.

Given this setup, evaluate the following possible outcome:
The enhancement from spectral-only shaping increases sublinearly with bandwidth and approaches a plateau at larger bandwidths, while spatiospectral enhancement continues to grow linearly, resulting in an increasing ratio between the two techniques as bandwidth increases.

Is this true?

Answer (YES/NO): NO